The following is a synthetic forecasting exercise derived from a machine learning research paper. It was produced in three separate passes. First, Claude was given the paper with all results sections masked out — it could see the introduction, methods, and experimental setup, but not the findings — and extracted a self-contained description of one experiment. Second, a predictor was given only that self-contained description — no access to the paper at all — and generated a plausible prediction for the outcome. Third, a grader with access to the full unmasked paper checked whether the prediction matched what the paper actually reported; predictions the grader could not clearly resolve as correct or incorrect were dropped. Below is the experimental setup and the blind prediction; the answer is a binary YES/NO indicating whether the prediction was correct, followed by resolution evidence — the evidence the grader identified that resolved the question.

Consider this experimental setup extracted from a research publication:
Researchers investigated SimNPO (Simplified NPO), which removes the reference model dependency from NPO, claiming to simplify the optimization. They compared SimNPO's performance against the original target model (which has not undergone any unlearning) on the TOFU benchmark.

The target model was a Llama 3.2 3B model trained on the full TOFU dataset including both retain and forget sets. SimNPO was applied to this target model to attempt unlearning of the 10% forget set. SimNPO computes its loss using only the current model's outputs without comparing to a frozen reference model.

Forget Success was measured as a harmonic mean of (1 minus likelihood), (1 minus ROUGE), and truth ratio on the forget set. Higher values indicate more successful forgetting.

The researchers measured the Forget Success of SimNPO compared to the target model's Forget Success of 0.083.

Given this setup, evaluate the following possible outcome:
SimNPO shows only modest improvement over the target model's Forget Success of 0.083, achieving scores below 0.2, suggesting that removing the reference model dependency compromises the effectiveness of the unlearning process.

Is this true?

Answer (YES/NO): YES